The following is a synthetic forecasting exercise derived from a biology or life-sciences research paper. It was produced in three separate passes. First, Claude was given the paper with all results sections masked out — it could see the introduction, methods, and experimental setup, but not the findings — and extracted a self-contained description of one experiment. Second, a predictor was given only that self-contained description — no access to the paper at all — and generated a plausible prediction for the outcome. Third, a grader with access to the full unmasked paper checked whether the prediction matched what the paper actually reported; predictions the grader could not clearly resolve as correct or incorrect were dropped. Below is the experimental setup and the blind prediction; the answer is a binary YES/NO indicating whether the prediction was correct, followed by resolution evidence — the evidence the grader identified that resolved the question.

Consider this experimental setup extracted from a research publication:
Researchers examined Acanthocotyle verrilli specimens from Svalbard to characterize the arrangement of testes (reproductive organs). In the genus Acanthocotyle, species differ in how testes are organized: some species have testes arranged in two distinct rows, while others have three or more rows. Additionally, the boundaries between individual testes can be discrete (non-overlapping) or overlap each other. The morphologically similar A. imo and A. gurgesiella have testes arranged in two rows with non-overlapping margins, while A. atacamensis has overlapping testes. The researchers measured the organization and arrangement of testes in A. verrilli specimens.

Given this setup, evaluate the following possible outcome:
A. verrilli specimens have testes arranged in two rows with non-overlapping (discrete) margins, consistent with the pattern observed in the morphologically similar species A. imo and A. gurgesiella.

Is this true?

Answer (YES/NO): NO